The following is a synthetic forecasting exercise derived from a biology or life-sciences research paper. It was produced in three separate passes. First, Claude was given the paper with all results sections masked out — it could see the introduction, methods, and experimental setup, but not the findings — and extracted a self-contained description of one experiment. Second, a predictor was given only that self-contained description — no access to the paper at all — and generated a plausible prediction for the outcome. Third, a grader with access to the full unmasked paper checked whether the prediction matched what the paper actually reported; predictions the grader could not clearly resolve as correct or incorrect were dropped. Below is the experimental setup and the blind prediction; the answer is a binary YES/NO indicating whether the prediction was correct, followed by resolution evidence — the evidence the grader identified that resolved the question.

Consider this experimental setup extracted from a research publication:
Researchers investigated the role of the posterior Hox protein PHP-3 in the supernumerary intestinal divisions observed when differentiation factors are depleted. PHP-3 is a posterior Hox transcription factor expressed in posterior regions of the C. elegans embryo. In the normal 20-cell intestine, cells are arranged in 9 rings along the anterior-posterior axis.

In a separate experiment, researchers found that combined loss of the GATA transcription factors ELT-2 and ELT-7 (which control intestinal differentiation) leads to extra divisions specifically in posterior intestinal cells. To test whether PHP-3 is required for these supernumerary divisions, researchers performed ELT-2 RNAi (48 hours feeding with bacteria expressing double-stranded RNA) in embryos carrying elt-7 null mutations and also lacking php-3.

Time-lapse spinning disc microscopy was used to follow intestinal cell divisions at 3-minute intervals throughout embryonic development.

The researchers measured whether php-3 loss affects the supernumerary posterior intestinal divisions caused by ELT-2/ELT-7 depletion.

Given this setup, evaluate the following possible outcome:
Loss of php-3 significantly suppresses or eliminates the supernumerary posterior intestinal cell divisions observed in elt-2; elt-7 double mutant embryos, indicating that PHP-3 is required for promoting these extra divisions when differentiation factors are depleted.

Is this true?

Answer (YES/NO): YES